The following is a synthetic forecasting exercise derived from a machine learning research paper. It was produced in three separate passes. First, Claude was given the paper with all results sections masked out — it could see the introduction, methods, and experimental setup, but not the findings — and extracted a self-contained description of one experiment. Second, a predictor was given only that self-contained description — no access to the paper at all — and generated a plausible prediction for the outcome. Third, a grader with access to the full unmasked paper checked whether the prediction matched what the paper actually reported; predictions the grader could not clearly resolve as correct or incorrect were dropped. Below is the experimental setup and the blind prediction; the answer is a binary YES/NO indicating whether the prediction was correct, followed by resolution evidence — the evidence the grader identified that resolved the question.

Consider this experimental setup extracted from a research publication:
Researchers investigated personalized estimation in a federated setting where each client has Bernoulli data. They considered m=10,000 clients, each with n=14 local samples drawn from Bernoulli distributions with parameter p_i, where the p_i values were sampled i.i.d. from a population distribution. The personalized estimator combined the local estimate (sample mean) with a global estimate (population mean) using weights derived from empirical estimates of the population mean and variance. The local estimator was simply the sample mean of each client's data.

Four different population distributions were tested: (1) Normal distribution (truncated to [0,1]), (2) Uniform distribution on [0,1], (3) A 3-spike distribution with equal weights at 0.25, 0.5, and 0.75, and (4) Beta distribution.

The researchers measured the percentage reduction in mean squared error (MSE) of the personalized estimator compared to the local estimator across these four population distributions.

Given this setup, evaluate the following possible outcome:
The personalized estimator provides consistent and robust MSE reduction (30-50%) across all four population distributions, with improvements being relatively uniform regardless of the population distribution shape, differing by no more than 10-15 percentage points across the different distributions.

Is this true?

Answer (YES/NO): NO